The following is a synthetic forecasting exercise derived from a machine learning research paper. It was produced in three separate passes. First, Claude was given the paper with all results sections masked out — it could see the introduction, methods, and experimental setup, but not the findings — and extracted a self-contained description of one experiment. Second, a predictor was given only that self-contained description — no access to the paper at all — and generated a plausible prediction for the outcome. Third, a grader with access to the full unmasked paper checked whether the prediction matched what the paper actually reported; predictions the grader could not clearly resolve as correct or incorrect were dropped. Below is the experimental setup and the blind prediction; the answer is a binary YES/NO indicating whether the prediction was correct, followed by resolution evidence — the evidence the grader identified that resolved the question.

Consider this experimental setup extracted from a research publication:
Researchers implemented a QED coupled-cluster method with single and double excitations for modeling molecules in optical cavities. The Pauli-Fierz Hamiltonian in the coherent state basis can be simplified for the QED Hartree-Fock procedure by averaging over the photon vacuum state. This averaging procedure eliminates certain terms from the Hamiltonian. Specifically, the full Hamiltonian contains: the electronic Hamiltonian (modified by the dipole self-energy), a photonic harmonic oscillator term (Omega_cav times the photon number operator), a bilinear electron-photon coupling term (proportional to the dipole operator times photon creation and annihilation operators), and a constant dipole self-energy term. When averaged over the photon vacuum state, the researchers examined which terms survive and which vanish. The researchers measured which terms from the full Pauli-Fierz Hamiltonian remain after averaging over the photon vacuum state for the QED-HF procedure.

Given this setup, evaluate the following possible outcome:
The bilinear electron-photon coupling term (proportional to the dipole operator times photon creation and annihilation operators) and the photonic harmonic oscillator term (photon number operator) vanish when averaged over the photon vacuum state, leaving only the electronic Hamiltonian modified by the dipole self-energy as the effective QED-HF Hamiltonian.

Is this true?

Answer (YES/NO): YES